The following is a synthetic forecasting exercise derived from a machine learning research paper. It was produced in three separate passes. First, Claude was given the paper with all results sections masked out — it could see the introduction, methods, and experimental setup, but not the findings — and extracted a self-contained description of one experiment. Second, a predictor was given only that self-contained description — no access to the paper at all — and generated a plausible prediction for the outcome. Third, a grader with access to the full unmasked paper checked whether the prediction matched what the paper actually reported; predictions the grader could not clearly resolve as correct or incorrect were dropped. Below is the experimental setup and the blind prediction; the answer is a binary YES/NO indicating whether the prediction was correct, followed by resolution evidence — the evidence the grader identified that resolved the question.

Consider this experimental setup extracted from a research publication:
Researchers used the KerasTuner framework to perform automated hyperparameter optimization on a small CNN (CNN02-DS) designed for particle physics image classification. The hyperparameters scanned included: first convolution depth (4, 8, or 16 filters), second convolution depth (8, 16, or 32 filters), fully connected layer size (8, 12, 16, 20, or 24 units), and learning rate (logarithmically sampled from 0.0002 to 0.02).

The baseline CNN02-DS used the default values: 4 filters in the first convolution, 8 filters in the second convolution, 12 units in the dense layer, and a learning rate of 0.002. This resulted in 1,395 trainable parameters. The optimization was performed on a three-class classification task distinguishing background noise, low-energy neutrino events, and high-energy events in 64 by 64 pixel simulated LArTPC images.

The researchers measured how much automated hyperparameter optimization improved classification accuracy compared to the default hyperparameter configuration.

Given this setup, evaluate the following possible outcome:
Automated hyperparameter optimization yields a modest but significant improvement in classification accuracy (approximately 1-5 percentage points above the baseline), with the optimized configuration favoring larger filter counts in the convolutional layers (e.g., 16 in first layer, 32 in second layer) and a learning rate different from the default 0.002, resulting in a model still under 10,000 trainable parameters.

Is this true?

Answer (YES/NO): NO